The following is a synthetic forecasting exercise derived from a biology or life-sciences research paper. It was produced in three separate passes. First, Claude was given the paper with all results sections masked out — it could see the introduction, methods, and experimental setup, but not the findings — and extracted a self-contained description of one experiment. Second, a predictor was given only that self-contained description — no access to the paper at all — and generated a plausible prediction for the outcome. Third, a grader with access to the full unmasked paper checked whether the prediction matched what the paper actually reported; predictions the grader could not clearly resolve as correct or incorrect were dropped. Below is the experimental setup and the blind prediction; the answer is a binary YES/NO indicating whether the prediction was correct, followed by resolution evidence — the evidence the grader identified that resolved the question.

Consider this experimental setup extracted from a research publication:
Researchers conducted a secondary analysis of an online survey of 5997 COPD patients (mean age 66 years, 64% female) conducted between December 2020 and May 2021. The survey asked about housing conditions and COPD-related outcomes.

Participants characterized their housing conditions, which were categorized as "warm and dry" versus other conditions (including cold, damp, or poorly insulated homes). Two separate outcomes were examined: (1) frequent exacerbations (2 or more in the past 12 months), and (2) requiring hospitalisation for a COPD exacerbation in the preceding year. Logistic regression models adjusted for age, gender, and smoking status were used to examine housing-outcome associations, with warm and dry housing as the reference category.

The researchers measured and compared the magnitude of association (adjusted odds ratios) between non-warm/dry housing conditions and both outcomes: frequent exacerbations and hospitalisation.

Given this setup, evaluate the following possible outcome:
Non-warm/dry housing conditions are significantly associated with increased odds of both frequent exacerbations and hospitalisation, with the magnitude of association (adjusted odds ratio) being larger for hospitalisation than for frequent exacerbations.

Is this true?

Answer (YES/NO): NO